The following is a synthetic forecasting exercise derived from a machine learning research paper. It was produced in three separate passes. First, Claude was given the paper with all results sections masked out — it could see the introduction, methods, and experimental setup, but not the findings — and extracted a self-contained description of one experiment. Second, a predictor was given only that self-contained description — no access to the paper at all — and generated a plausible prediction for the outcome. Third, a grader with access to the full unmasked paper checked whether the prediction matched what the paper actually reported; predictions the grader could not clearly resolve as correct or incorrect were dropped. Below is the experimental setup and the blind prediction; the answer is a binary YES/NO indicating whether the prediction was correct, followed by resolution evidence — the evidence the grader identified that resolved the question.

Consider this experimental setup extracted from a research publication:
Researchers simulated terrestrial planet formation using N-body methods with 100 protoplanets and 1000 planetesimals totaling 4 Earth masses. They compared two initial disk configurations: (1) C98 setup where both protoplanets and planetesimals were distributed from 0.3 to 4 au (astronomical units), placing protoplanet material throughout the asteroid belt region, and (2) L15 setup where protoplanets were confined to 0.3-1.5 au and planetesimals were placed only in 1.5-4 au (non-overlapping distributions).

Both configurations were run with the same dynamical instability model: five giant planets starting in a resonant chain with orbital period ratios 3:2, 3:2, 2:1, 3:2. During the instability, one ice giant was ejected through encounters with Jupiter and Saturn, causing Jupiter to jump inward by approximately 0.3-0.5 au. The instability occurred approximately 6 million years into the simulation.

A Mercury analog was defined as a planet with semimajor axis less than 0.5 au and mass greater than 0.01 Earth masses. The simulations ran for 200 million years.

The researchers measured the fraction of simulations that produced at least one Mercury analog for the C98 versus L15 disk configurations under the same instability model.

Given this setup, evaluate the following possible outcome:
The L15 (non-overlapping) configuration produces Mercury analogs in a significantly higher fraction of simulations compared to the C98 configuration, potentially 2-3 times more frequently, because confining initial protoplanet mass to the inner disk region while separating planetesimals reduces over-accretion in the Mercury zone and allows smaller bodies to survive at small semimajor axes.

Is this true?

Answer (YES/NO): NO